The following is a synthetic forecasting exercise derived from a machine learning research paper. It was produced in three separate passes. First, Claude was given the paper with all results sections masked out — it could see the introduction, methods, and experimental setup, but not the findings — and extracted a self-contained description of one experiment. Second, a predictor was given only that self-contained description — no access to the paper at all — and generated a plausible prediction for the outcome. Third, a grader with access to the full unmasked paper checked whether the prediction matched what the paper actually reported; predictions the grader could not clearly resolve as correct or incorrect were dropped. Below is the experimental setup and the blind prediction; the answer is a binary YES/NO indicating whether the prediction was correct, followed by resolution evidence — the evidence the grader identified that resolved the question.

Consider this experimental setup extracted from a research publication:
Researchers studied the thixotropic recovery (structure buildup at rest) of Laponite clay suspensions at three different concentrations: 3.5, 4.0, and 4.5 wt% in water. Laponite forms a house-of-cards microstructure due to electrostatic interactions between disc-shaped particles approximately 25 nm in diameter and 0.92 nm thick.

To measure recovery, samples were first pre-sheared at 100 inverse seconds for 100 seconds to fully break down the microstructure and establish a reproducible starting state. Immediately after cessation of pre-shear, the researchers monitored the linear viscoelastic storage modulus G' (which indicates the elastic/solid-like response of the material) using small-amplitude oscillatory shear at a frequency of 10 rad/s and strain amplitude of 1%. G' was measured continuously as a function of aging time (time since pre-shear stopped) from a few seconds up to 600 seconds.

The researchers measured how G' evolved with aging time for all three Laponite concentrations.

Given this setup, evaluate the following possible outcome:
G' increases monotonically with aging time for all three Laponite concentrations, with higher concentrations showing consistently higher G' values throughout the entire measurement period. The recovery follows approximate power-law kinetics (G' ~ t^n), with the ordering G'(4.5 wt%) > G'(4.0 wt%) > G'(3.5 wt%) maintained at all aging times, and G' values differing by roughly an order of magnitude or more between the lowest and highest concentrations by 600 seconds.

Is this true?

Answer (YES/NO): NO